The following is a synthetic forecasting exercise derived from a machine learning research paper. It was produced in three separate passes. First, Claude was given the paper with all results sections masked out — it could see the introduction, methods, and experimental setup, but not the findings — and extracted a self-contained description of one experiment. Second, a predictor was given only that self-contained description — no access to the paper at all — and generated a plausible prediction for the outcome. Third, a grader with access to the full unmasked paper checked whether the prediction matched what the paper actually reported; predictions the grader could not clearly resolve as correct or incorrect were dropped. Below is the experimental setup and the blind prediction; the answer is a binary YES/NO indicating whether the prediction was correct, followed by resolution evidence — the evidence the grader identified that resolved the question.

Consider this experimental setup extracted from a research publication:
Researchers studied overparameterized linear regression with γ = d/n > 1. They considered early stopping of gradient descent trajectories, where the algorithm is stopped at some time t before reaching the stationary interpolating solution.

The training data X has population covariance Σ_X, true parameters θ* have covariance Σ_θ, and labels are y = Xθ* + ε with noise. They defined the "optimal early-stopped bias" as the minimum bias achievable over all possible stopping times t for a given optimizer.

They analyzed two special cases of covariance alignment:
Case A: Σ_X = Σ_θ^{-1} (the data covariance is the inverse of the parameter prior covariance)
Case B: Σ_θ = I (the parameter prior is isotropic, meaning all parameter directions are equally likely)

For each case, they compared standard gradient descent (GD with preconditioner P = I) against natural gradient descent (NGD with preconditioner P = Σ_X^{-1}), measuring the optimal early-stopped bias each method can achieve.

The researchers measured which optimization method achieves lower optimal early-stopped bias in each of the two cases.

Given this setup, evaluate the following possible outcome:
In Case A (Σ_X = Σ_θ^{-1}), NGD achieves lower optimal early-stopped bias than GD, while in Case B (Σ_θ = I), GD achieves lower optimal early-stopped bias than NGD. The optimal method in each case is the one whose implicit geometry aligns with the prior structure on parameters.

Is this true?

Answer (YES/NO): YES